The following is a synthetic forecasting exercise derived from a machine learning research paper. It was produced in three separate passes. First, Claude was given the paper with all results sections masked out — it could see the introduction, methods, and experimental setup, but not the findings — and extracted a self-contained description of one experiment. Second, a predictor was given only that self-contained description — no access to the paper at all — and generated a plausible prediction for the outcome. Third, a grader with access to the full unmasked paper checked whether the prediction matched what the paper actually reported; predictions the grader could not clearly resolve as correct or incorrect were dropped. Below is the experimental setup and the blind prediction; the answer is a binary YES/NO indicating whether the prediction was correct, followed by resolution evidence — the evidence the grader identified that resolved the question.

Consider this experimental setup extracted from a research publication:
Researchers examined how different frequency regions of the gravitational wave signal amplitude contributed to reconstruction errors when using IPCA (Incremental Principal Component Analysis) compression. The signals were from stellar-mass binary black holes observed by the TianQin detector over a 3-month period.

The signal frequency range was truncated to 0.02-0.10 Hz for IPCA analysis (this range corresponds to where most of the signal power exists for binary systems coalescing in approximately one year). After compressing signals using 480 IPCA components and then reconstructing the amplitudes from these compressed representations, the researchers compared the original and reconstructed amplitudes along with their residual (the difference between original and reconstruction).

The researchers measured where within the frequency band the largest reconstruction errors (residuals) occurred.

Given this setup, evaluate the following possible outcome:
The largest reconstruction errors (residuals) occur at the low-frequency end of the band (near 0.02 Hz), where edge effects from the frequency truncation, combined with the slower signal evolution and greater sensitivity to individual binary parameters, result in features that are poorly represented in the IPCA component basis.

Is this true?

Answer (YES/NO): NO